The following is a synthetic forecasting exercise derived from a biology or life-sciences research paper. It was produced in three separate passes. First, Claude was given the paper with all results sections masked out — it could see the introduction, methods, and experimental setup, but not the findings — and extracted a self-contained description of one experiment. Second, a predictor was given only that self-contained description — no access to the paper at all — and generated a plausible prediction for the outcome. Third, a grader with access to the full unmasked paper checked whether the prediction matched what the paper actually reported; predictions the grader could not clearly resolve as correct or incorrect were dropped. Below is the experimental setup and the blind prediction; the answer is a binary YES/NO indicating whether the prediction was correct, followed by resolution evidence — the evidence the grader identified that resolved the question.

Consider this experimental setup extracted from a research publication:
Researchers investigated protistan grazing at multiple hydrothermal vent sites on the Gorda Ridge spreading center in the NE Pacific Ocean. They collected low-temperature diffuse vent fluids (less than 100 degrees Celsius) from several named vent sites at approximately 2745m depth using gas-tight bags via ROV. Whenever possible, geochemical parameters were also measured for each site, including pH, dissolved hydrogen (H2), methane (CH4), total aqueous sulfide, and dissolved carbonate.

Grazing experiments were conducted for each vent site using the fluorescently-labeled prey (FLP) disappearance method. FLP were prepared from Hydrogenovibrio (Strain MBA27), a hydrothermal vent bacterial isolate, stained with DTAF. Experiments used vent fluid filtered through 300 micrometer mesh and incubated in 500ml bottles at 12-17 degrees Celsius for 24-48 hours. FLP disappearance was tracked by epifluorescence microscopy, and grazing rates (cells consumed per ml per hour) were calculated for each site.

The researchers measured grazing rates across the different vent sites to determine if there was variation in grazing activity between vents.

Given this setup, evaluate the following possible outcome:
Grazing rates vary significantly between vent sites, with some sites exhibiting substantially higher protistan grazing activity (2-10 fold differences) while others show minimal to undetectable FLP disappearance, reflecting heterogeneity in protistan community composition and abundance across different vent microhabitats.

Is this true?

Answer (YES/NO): NO